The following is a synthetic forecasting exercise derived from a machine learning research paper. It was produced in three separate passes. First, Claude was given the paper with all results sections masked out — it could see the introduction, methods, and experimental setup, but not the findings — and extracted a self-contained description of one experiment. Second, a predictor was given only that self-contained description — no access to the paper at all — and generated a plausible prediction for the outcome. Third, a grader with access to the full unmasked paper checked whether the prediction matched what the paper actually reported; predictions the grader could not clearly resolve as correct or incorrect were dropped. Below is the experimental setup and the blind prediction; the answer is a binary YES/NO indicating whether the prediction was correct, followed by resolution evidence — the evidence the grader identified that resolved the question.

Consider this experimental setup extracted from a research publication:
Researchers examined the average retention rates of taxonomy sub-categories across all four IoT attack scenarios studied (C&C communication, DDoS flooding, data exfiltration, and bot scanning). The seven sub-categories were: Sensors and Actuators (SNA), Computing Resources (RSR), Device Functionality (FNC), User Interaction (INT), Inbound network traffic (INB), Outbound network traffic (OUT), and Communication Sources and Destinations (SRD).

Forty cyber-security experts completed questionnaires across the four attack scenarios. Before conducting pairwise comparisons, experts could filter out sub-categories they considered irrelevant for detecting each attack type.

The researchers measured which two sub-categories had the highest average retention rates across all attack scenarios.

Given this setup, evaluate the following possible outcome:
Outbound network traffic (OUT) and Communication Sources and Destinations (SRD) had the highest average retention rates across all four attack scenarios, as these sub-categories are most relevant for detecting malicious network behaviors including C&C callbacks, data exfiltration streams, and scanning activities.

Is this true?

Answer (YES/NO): YES